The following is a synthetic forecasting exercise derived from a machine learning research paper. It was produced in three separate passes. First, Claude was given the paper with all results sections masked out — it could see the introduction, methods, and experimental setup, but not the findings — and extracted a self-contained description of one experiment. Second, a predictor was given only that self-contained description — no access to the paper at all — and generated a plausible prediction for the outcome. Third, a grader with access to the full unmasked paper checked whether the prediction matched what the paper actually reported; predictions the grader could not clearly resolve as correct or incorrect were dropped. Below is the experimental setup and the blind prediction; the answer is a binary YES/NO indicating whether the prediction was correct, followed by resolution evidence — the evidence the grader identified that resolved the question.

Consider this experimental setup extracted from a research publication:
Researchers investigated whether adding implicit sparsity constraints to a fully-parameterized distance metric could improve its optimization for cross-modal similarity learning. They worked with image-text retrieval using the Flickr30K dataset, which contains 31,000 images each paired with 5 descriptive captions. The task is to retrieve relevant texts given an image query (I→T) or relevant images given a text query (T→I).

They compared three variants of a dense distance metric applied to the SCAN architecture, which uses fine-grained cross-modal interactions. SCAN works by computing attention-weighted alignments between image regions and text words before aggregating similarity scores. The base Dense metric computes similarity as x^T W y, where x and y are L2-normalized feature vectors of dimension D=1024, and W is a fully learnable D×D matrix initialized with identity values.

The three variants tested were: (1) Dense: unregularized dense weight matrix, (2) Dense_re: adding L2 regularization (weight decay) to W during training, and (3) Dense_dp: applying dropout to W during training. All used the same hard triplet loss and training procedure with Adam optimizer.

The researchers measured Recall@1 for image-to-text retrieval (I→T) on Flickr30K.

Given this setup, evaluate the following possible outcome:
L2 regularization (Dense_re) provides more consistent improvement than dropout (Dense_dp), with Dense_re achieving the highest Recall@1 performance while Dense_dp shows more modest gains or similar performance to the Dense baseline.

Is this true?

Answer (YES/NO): NO